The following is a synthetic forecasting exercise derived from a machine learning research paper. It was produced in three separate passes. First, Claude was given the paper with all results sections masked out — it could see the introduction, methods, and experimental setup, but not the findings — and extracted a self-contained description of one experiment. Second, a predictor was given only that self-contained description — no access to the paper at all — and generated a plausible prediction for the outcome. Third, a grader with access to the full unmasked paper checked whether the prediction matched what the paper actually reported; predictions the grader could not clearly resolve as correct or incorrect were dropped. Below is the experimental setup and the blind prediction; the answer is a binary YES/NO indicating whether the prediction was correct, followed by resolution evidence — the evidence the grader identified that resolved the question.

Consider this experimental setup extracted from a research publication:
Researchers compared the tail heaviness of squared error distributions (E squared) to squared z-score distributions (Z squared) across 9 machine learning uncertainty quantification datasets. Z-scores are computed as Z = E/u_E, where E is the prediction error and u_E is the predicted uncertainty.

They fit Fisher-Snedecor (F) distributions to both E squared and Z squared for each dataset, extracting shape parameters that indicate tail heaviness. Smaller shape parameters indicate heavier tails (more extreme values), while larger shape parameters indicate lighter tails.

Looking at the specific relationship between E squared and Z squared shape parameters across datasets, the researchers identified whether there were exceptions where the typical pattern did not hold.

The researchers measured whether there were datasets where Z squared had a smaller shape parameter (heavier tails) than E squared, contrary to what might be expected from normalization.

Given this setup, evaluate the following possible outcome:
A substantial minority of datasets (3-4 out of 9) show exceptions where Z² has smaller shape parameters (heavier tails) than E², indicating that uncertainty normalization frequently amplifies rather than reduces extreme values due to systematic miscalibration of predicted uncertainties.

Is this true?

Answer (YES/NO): NO